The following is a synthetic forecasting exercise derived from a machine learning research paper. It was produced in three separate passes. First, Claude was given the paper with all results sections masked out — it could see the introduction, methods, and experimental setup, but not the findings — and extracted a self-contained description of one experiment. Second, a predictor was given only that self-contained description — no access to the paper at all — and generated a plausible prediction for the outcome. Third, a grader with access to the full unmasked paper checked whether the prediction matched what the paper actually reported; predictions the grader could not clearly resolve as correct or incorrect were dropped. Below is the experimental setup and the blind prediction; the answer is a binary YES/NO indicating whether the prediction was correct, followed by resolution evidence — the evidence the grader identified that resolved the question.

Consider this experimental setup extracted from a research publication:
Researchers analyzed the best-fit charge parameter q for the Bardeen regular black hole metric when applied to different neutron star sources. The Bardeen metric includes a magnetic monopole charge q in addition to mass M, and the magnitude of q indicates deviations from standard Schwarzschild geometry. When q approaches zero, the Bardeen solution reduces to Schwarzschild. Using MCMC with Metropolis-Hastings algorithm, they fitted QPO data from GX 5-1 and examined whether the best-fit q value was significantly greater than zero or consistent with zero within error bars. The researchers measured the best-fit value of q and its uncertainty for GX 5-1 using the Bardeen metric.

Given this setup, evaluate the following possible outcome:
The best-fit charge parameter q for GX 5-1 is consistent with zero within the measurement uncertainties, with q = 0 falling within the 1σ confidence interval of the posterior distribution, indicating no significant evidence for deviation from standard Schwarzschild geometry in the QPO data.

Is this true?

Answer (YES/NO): YES